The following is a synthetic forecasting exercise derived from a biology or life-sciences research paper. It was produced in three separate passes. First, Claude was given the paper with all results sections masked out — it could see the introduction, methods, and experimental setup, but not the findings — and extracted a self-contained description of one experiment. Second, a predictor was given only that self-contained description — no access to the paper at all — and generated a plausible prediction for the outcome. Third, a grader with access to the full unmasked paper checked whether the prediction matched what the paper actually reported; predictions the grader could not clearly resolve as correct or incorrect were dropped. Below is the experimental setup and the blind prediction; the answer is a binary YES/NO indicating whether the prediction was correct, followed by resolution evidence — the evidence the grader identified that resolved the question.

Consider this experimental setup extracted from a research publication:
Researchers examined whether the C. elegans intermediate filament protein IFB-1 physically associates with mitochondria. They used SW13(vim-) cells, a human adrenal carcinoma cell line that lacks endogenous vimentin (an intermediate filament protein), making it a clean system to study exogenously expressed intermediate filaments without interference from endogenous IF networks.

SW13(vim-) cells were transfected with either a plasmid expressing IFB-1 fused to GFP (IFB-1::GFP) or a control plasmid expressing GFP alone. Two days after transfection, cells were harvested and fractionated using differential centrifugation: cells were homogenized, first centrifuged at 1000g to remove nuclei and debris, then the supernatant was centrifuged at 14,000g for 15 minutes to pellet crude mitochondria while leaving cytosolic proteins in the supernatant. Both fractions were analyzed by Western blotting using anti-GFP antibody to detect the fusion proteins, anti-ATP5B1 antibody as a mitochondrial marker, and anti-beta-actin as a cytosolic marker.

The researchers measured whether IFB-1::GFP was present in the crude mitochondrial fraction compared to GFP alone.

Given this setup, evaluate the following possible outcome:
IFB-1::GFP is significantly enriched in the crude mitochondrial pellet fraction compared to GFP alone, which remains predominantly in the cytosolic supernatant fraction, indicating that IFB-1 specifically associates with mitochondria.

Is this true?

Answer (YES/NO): YES